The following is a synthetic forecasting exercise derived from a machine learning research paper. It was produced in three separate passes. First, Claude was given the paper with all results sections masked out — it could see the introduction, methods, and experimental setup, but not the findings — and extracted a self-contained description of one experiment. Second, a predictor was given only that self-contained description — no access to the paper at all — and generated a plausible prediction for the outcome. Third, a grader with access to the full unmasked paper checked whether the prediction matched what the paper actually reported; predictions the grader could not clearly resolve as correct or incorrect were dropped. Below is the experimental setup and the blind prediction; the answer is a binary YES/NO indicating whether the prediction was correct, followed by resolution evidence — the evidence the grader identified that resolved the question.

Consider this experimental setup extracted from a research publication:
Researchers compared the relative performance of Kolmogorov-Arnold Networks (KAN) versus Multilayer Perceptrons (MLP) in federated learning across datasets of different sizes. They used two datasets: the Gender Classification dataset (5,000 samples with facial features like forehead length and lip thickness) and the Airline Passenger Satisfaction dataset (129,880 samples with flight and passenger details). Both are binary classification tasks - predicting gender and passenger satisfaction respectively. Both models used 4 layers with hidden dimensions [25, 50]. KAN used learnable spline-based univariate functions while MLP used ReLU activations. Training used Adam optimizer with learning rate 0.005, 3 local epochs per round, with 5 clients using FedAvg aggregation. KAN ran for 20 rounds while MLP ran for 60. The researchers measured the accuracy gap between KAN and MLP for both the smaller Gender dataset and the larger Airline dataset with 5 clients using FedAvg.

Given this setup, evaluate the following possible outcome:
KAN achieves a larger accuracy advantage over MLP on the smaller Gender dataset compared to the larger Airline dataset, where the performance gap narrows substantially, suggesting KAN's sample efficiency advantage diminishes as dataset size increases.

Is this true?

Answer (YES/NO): NO